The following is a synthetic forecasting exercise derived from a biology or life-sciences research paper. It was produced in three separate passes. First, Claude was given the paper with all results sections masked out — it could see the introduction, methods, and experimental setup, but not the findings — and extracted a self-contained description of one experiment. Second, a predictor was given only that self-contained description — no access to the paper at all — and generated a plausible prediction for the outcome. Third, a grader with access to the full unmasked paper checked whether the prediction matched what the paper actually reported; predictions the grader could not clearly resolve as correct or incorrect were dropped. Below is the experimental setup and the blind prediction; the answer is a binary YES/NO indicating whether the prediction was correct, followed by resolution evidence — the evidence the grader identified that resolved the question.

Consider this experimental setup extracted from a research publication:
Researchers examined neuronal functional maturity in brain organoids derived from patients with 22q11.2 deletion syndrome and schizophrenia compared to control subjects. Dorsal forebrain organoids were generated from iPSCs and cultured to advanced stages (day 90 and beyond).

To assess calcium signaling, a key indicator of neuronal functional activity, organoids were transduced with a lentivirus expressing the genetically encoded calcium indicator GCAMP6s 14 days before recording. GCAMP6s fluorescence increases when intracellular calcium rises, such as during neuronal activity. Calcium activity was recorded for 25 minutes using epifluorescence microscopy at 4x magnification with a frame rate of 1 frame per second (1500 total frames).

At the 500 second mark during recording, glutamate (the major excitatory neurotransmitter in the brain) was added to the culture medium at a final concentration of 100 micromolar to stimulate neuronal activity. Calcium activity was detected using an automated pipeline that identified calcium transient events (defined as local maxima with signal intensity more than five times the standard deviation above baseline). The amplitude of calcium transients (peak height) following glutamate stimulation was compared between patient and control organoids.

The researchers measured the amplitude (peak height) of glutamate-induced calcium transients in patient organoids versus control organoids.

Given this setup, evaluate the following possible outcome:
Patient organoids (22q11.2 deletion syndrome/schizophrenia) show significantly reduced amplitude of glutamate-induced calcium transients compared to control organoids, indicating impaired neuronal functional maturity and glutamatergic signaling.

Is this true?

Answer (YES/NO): YES